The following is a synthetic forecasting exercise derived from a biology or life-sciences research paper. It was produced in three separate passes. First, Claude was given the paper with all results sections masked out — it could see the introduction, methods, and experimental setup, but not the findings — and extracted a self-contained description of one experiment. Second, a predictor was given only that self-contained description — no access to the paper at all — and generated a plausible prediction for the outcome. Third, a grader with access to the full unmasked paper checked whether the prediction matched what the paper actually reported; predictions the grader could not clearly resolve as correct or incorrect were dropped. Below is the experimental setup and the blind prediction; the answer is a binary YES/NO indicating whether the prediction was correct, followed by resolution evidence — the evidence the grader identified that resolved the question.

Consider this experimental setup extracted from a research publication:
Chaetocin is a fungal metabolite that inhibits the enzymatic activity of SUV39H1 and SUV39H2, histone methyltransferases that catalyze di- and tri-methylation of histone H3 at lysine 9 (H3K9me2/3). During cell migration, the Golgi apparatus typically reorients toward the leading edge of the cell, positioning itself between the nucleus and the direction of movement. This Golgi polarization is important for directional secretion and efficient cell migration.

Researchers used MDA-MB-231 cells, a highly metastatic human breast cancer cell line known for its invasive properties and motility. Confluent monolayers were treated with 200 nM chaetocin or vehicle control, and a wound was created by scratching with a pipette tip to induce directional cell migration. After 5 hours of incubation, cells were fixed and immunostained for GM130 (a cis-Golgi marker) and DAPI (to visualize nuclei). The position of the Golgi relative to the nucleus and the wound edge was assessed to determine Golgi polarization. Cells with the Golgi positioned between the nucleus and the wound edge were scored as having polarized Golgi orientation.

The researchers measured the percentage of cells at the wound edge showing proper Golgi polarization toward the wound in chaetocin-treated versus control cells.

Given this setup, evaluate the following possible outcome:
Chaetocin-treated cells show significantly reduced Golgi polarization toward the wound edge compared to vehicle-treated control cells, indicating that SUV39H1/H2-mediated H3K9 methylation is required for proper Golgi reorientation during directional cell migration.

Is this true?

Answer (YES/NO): YES